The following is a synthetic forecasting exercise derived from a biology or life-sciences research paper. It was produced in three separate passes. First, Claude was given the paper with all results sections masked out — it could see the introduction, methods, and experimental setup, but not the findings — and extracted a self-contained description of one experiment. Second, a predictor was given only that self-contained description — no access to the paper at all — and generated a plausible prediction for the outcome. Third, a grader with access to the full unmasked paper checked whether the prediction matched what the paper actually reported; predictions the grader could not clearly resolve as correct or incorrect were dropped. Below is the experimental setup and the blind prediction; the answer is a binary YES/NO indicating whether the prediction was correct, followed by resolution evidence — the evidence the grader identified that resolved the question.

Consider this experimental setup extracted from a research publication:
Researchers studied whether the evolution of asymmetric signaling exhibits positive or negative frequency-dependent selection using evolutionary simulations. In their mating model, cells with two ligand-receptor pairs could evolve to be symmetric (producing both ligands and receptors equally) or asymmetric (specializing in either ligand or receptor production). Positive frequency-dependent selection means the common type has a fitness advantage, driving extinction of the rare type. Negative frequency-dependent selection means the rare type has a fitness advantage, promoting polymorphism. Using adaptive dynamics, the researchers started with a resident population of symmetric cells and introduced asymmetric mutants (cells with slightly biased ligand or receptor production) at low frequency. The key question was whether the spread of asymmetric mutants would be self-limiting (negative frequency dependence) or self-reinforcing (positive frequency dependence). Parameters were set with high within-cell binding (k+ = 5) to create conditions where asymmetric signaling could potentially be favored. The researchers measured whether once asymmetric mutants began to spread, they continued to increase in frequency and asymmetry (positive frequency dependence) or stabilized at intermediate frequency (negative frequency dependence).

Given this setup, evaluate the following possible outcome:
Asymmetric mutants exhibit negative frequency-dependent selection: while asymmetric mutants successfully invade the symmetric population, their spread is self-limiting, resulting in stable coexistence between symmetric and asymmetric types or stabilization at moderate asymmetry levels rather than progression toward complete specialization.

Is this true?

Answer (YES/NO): NO